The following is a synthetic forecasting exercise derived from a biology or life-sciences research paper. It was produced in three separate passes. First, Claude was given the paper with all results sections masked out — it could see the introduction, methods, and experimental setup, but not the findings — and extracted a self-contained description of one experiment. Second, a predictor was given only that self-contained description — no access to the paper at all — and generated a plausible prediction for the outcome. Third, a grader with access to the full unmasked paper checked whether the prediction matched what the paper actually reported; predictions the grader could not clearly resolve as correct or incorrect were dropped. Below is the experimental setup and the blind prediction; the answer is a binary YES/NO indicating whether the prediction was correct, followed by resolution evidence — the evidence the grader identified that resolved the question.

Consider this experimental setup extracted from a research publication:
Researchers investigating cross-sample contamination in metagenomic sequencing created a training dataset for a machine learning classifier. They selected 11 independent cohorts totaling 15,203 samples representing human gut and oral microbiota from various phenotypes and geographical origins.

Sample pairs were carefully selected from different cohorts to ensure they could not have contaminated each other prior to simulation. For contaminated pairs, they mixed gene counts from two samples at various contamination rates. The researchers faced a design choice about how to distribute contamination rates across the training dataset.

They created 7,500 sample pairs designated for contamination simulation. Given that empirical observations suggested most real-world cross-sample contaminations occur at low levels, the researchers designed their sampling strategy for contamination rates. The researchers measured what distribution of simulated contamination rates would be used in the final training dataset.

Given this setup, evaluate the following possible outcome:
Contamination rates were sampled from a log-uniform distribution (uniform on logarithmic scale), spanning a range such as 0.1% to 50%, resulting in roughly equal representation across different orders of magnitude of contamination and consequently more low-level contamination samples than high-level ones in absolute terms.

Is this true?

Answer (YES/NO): NO